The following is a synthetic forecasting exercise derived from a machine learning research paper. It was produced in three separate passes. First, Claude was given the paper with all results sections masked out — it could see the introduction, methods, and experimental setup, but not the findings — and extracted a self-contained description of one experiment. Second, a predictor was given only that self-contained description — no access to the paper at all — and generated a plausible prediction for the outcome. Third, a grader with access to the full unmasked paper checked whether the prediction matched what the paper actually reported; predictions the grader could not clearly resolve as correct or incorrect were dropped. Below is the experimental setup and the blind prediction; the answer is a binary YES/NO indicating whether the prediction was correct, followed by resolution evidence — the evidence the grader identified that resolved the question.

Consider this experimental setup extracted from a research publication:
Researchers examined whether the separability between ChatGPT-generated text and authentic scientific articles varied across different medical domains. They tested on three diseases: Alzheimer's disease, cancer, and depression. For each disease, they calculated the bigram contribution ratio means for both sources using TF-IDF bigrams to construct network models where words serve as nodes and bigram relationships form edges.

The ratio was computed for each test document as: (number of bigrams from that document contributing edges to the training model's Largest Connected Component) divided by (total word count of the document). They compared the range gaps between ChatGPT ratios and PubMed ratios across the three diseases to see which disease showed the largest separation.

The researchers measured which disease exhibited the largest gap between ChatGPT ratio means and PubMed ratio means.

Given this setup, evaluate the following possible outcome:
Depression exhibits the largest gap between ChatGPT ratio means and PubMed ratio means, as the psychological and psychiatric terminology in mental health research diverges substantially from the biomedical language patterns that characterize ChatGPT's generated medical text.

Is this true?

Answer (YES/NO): YES